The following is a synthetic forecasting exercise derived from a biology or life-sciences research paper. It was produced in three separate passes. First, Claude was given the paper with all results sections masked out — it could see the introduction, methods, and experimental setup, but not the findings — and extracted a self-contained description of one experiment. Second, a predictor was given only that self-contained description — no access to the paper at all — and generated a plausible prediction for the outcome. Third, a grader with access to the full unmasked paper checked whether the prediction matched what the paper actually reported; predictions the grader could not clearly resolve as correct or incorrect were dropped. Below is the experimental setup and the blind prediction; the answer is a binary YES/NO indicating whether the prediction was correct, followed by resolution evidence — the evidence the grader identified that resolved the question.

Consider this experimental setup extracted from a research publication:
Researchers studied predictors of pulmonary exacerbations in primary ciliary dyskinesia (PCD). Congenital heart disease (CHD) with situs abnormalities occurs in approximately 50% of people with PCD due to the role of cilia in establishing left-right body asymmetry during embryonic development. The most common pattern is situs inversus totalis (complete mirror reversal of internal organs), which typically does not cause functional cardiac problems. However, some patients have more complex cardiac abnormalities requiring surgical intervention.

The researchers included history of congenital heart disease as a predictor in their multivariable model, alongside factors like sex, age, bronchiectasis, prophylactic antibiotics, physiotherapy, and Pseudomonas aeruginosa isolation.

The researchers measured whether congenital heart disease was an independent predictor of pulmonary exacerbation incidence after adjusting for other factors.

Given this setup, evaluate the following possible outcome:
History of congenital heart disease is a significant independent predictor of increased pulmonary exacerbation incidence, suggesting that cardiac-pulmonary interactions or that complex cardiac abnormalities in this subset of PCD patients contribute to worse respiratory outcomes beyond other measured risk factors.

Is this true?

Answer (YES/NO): YES